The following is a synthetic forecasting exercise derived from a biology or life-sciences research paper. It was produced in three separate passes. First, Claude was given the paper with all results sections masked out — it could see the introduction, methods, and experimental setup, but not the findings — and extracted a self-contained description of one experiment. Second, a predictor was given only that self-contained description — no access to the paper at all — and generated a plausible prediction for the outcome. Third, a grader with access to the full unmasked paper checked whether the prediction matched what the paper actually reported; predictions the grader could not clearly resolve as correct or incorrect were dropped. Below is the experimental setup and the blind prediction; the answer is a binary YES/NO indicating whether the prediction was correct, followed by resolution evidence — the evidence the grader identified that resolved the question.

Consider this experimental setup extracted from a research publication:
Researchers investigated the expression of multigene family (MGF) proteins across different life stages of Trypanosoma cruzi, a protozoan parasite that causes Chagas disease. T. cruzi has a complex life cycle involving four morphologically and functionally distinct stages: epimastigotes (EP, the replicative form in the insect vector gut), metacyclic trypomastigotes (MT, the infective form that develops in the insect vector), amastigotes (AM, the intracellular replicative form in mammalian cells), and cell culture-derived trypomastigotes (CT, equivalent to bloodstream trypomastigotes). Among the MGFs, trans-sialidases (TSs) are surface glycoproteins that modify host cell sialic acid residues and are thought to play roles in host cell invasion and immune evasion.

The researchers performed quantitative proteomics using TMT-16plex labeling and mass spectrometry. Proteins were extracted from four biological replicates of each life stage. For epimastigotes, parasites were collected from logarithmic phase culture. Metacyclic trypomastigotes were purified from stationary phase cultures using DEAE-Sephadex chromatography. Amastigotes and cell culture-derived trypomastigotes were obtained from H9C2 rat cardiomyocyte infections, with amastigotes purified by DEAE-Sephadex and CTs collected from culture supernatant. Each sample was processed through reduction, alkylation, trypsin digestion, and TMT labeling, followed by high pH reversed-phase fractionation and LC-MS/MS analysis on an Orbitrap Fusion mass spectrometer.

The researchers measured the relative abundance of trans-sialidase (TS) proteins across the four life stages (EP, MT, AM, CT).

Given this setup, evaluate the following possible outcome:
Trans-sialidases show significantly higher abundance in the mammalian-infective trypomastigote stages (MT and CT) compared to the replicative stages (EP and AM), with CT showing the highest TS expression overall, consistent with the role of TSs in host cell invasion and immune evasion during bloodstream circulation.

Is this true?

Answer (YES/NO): NO